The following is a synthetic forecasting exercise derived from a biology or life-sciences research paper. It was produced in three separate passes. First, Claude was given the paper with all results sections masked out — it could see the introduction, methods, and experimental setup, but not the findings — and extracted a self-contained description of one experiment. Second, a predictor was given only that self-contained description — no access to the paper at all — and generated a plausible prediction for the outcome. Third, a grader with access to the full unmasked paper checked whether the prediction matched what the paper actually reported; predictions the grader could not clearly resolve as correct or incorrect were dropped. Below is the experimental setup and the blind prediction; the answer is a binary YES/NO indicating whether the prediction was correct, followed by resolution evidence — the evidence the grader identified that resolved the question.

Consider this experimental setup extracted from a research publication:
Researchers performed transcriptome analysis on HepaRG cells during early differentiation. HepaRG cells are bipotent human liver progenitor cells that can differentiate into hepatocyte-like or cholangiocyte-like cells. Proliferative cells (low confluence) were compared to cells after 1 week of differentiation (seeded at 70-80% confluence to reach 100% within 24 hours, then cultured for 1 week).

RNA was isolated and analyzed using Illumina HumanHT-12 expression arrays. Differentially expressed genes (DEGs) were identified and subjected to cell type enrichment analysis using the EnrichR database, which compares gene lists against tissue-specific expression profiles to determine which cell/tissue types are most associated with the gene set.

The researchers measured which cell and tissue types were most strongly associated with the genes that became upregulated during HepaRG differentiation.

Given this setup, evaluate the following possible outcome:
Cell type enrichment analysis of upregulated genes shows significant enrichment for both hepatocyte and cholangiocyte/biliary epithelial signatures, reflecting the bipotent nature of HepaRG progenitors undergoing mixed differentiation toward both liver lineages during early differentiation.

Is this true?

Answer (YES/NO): NO